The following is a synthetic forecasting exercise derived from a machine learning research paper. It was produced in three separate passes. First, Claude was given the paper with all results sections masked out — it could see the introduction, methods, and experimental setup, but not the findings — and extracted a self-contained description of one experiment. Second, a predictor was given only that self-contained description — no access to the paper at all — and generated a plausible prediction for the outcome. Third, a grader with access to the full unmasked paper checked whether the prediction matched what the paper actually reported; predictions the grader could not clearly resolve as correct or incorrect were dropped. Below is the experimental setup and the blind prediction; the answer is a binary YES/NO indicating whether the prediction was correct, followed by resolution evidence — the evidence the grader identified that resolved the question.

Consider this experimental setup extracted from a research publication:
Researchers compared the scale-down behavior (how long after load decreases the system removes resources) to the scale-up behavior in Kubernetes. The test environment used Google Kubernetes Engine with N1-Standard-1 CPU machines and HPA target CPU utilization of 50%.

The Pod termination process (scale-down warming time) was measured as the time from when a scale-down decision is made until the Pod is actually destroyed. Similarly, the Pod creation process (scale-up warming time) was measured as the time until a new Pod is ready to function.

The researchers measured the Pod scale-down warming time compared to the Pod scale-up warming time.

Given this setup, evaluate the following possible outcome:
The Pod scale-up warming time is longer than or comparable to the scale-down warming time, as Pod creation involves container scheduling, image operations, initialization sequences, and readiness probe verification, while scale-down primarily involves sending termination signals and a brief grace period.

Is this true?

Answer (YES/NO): YES